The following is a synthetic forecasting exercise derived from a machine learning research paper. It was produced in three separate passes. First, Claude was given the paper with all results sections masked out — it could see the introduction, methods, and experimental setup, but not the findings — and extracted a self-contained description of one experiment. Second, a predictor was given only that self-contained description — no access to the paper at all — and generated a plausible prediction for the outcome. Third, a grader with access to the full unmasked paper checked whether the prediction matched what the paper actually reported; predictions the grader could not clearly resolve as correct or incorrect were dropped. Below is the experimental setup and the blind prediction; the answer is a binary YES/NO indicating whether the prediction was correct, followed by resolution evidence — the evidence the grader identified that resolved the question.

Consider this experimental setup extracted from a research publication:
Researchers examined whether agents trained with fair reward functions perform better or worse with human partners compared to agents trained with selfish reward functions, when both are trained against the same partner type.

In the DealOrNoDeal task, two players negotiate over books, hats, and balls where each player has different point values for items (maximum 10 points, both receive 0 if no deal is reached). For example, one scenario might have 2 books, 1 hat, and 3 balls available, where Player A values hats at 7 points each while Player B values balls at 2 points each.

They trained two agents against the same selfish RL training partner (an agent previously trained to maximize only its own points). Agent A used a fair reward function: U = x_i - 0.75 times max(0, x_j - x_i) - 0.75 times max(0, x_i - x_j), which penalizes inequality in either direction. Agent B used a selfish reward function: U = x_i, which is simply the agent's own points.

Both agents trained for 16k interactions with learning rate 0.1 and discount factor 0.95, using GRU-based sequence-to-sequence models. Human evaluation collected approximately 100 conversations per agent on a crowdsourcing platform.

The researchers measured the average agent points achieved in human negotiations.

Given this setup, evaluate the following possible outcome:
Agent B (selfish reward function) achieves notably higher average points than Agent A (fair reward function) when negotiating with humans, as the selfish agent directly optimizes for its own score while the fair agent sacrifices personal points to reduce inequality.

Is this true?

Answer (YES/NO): NO